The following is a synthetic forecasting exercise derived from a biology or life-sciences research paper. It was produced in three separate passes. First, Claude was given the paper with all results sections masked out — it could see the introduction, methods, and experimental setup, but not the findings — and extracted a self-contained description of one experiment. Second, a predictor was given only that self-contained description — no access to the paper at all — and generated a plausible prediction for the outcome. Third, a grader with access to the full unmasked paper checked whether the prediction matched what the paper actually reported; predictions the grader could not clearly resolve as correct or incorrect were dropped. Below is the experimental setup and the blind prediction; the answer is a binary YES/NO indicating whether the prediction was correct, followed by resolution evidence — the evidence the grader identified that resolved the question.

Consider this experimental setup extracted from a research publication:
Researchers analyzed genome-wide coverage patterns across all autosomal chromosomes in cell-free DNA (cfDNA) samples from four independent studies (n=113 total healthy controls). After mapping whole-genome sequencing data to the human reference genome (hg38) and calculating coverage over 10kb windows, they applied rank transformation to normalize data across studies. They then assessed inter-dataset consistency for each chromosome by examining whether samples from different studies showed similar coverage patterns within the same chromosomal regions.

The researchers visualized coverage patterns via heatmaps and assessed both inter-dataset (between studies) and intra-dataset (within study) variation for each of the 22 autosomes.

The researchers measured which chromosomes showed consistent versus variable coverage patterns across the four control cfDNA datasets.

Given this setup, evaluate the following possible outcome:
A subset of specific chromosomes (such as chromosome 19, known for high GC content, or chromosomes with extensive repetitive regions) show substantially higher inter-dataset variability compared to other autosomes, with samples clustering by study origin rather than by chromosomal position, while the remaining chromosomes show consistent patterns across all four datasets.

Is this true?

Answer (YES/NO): YES